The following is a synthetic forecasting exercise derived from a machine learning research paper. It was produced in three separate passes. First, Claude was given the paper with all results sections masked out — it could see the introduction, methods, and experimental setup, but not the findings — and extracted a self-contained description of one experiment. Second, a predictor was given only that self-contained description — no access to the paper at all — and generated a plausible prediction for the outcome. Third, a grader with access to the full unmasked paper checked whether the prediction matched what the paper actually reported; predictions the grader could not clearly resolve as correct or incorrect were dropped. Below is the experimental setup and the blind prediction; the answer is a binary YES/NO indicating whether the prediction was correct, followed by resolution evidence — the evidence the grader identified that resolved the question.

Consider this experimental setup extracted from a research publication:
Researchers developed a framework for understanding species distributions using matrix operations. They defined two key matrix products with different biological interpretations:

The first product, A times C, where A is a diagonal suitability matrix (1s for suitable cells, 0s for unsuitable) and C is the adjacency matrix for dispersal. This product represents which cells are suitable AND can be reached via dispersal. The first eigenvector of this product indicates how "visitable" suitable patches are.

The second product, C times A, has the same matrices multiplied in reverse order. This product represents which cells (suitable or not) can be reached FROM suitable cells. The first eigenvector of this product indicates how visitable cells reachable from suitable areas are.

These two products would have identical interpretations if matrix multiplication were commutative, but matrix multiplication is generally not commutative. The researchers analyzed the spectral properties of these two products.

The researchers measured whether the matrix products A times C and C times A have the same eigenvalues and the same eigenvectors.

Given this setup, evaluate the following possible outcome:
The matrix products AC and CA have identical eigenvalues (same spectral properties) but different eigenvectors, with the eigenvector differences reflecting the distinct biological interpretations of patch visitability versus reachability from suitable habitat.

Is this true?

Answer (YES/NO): YES